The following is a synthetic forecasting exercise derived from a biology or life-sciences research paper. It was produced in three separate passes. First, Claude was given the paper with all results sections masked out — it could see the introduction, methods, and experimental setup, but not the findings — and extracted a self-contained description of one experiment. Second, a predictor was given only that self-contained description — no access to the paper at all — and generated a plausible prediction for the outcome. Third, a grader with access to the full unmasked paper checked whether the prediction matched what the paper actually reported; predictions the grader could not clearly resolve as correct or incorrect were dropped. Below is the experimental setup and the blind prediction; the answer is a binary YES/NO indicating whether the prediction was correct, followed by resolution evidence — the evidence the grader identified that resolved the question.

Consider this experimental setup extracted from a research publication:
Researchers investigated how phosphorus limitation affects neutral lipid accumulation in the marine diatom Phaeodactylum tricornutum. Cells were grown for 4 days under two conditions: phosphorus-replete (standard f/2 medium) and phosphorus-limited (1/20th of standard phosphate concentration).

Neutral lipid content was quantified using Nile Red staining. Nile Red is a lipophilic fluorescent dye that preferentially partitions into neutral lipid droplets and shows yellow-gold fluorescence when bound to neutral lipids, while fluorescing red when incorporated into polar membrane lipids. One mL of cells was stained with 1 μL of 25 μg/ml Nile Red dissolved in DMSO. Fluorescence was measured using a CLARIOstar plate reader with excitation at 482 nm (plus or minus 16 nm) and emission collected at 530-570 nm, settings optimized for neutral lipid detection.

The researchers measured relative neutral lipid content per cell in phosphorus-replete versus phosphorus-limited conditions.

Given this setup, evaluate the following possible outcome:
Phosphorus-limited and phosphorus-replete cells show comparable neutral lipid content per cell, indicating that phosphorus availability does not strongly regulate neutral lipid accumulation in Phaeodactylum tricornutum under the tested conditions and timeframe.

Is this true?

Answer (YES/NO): NO